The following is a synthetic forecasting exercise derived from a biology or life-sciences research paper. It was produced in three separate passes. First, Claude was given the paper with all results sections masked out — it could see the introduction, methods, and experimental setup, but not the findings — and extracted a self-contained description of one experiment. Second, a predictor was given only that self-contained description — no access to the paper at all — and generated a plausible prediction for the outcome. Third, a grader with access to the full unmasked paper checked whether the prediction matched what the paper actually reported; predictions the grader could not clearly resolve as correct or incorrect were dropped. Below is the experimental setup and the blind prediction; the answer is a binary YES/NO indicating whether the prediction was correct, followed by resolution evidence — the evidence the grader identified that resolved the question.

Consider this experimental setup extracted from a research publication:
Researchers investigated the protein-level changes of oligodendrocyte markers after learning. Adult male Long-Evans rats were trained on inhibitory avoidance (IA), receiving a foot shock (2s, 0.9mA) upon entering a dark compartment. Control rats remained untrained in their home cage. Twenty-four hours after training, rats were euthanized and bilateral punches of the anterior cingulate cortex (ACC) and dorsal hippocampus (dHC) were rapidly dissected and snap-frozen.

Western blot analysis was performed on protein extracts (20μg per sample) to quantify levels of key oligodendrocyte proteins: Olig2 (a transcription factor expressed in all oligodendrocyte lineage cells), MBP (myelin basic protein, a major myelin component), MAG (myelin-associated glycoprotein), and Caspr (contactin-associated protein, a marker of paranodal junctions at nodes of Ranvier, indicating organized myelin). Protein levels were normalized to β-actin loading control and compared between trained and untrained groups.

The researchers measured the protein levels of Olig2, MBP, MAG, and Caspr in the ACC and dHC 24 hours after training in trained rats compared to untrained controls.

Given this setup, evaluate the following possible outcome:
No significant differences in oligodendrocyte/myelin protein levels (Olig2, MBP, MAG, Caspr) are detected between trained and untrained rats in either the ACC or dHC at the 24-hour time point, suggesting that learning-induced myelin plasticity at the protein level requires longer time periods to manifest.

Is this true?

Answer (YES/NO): NO